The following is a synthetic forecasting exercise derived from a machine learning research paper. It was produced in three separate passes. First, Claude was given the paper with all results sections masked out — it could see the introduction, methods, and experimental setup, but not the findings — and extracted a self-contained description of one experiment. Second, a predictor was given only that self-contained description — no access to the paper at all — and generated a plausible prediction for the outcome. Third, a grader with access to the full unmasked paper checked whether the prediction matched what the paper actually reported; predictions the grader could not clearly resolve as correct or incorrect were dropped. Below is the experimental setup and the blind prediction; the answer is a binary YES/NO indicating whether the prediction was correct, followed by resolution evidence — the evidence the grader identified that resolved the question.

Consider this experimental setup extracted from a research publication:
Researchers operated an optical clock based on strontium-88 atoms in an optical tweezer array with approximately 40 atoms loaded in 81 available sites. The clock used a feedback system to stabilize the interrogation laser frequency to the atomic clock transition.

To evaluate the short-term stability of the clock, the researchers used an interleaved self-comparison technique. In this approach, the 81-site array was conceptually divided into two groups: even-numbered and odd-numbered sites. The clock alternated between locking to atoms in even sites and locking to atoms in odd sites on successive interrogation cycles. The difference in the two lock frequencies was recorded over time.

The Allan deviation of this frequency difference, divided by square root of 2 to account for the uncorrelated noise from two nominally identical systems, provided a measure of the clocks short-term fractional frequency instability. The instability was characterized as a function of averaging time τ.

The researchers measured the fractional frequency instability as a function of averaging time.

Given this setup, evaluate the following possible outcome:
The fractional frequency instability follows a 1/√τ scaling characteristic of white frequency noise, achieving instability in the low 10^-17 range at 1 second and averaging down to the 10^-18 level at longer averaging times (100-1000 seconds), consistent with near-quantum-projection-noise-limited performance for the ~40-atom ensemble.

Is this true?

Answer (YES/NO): NO